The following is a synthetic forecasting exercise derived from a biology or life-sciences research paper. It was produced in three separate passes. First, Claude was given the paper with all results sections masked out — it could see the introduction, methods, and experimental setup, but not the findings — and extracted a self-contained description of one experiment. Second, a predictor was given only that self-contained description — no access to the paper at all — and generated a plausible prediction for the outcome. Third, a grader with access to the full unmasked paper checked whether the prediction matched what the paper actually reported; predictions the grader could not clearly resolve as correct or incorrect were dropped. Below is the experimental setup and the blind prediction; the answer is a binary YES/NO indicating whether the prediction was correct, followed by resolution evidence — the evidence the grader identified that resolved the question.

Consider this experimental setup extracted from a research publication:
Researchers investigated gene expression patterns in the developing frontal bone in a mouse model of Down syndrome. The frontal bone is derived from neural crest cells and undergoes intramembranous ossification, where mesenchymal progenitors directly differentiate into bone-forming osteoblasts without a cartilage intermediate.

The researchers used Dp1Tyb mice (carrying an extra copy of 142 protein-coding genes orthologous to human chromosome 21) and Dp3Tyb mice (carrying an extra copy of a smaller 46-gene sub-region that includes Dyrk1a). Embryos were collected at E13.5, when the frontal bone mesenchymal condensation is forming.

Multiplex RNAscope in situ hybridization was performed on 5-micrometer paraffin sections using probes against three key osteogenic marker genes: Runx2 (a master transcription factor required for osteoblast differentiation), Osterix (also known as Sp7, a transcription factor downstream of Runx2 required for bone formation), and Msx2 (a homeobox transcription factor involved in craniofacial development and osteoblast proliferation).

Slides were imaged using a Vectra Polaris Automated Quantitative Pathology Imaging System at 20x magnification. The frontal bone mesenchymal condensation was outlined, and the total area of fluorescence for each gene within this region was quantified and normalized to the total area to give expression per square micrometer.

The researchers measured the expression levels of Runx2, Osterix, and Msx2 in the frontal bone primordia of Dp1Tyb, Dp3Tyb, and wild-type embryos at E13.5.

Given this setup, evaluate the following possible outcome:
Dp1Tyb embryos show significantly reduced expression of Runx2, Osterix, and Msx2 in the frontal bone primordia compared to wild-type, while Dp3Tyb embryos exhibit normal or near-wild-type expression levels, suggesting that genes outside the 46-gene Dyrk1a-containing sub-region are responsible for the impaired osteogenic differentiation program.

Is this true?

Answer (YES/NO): NO